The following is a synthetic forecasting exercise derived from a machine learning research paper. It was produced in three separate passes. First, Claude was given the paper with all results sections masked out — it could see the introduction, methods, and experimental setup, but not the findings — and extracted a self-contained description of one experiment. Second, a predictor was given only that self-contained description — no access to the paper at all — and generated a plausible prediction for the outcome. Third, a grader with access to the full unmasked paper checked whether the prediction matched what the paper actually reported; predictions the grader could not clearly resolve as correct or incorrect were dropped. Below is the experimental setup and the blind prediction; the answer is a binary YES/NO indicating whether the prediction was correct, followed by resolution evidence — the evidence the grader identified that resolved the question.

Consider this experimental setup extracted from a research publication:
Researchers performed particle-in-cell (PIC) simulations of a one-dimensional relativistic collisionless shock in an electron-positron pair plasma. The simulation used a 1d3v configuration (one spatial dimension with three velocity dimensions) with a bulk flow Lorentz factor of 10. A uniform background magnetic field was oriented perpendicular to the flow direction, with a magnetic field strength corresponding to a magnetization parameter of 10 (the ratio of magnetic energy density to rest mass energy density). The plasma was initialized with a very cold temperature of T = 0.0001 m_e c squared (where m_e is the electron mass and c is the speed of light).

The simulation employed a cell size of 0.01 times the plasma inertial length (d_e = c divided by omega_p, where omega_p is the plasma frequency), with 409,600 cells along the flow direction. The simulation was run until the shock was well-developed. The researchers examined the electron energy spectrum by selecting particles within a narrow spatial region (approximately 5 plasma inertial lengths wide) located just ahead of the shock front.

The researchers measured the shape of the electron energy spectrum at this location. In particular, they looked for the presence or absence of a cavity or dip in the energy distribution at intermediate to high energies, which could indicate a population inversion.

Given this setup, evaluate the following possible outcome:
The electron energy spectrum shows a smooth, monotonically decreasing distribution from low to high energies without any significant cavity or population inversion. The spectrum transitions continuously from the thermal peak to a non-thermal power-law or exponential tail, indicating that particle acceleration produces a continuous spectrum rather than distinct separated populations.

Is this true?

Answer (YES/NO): NO